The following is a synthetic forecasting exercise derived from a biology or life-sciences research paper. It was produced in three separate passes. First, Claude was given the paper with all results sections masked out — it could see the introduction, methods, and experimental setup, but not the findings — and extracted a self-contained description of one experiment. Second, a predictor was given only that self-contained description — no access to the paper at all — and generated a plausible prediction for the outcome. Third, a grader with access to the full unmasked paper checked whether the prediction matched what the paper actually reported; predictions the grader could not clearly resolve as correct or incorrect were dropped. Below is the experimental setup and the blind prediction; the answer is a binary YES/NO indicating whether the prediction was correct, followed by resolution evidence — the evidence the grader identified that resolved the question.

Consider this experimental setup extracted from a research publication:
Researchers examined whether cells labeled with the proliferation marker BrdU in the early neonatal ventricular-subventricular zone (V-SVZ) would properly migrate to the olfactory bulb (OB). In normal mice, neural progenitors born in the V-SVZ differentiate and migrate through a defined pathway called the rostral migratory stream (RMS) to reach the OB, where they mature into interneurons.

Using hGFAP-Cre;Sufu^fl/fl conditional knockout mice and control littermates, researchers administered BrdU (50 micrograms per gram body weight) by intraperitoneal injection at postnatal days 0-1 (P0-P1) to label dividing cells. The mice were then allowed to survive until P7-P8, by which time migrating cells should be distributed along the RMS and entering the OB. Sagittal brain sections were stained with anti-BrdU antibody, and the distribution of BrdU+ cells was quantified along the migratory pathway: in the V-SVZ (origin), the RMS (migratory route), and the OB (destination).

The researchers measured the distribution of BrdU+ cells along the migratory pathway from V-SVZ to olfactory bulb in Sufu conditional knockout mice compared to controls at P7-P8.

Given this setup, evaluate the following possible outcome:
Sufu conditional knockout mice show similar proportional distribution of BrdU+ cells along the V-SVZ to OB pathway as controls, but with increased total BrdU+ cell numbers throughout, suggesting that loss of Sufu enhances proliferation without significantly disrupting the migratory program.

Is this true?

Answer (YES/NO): NO